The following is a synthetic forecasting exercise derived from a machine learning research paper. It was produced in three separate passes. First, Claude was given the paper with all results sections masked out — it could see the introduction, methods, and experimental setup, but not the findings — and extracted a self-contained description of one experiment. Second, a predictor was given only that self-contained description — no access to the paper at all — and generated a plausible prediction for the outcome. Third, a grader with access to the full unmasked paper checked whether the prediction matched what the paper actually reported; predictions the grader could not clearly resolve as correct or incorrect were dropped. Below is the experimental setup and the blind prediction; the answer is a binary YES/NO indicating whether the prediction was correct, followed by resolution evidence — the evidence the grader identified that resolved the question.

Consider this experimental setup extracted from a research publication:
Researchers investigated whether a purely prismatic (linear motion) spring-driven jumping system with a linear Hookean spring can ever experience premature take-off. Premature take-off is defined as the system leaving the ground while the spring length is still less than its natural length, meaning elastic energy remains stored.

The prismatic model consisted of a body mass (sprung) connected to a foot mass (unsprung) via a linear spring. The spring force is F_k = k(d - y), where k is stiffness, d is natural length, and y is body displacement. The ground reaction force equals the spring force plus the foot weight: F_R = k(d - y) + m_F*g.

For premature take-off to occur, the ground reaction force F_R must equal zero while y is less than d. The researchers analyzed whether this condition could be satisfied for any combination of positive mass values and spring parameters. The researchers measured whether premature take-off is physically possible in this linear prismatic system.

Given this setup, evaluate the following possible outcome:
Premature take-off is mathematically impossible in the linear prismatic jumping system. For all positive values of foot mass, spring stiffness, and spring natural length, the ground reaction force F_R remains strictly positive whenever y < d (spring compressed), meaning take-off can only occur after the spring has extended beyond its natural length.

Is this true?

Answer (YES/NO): YES